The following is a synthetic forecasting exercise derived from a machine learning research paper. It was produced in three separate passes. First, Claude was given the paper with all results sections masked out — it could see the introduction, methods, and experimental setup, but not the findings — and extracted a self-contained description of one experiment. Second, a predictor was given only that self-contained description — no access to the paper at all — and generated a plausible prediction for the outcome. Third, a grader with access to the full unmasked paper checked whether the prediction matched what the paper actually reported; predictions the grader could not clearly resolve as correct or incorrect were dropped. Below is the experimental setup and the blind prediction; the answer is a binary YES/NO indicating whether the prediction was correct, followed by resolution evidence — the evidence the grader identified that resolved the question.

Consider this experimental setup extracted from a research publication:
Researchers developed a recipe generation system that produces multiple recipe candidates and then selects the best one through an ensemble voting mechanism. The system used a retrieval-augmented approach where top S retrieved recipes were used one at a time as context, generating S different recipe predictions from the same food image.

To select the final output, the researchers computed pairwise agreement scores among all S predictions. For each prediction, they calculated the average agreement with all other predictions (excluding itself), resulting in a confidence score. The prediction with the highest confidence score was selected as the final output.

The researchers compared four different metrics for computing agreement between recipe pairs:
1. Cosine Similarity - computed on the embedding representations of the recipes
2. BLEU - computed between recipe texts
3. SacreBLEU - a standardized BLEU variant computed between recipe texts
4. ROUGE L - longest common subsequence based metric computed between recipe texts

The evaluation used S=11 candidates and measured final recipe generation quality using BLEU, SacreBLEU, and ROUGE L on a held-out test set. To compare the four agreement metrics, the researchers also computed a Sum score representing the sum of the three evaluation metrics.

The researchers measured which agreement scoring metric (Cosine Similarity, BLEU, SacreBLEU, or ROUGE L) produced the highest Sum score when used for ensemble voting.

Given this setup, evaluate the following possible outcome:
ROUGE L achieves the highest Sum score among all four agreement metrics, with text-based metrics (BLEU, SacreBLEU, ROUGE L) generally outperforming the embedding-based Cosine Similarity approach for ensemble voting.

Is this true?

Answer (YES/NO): NO